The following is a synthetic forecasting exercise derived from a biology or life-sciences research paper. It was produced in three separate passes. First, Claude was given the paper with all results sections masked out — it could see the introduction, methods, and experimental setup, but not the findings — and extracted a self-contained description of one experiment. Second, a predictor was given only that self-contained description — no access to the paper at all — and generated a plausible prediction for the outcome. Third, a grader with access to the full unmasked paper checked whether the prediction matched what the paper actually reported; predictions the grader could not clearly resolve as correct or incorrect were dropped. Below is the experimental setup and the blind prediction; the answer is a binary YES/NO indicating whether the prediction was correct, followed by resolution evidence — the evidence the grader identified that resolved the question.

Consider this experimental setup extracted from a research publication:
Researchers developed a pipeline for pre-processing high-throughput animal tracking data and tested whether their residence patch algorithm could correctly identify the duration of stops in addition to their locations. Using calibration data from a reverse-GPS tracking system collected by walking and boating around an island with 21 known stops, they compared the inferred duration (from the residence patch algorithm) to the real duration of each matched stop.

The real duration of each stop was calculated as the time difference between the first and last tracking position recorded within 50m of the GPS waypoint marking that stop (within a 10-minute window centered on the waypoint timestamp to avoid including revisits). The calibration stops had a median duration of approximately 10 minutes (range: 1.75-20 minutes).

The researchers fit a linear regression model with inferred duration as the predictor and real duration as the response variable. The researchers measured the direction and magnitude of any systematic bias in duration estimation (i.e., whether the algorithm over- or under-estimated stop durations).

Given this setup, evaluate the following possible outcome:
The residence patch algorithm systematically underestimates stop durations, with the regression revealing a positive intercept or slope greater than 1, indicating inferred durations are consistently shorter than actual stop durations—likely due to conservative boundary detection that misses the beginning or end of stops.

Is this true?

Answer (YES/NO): YES